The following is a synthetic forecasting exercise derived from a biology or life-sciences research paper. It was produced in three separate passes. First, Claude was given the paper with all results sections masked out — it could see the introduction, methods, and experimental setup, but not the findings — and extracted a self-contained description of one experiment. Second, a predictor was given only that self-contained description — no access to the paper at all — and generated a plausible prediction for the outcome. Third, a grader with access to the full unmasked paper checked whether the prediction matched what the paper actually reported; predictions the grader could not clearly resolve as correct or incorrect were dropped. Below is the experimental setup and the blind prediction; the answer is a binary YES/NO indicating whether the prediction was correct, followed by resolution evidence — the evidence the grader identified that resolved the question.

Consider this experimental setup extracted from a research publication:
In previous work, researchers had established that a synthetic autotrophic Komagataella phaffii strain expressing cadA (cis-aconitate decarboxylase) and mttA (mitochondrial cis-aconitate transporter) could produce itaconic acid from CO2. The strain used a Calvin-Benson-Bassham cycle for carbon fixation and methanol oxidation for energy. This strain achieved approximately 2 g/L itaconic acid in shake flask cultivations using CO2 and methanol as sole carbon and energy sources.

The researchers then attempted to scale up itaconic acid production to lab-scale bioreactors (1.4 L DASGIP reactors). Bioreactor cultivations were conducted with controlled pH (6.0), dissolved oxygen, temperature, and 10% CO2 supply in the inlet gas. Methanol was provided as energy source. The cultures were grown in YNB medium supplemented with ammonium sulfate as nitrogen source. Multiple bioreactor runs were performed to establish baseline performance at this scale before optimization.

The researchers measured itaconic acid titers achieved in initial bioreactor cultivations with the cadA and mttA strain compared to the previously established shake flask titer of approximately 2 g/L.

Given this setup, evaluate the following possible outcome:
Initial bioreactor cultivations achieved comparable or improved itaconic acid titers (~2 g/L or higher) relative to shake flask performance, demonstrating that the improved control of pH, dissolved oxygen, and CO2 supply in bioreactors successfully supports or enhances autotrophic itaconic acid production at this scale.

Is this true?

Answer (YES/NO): NO